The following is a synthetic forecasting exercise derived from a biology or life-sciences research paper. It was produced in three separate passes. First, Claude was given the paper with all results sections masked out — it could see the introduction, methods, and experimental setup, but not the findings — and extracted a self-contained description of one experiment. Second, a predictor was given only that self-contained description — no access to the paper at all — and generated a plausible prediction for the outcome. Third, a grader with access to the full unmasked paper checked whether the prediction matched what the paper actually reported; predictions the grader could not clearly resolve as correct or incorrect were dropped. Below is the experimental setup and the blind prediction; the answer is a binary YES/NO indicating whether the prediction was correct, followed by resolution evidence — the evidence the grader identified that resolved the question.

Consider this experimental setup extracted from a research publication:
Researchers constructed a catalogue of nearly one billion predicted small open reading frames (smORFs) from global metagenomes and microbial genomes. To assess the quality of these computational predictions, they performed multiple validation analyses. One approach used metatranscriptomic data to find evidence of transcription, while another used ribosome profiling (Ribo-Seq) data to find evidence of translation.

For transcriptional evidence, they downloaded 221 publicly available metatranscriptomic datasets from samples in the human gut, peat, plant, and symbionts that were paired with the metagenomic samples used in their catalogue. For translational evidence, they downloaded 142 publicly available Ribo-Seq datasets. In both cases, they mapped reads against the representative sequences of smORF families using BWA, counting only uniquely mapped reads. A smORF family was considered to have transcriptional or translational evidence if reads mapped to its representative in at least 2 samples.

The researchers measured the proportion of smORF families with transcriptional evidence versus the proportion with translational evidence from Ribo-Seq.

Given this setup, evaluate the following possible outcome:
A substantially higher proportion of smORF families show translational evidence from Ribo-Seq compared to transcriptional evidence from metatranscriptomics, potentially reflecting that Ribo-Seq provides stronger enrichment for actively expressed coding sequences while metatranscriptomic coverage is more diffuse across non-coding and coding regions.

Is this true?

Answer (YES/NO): NO